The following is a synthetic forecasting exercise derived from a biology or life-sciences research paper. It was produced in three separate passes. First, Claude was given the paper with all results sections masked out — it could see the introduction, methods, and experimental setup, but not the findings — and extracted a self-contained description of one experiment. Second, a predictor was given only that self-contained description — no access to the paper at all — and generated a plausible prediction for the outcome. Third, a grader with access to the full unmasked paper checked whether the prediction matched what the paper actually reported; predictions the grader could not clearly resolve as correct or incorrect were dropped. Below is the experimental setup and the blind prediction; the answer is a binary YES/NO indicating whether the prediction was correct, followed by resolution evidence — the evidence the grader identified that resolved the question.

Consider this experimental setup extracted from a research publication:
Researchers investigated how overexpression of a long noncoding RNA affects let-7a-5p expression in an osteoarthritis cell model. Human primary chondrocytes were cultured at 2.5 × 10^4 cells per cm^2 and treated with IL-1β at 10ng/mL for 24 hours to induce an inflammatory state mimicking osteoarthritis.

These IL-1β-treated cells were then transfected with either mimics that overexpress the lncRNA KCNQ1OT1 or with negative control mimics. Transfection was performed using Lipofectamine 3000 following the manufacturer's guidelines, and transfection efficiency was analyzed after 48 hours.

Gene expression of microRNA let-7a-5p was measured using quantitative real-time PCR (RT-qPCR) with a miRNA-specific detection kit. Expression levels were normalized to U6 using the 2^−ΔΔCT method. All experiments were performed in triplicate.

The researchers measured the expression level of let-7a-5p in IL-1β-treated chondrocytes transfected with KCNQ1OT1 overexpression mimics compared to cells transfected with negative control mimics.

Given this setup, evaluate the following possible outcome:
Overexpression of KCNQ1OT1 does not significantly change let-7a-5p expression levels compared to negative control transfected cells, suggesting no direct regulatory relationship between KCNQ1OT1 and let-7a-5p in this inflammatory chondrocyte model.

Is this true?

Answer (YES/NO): NO